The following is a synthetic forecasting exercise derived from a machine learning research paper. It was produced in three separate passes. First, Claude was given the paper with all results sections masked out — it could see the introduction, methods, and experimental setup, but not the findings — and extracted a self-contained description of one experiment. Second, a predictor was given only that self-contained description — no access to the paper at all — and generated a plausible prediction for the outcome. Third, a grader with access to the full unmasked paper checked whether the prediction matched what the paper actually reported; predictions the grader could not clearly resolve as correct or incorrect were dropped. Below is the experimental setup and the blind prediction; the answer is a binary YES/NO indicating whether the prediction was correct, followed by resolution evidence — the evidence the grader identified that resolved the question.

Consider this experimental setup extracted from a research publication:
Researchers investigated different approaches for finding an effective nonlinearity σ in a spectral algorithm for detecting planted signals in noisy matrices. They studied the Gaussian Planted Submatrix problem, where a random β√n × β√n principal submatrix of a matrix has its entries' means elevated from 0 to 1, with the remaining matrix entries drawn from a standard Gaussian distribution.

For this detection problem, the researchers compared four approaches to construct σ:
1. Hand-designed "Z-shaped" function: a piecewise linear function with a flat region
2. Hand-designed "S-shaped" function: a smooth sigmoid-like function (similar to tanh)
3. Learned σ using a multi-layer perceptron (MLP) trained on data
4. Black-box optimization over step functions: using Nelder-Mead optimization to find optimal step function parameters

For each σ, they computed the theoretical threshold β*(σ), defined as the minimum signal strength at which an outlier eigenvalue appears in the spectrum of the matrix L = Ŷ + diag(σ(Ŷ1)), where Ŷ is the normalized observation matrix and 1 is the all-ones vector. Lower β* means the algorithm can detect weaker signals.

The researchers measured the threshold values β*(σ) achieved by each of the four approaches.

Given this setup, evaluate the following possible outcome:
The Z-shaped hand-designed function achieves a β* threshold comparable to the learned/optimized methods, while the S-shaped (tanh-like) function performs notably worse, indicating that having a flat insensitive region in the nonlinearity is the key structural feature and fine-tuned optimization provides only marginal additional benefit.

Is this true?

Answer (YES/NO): NO